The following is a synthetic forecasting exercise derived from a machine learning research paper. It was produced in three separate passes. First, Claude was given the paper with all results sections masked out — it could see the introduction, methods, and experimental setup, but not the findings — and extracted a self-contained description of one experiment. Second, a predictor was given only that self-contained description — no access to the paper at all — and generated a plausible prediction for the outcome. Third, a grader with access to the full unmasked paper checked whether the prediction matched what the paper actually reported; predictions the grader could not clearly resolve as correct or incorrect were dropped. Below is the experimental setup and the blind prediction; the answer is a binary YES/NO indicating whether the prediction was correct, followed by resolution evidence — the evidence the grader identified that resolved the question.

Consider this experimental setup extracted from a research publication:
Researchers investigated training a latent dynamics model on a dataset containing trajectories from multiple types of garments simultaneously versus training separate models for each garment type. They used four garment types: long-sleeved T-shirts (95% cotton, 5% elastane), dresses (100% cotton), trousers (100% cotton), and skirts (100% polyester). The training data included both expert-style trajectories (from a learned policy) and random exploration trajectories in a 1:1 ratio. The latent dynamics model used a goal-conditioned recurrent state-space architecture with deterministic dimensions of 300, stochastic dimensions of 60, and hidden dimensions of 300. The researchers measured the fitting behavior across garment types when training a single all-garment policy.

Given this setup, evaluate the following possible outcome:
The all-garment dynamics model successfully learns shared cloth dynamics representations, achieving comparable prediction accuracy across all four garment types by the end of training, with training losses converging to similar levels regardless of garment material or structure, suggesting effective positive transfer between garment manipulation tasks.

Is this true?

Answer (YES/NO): NO